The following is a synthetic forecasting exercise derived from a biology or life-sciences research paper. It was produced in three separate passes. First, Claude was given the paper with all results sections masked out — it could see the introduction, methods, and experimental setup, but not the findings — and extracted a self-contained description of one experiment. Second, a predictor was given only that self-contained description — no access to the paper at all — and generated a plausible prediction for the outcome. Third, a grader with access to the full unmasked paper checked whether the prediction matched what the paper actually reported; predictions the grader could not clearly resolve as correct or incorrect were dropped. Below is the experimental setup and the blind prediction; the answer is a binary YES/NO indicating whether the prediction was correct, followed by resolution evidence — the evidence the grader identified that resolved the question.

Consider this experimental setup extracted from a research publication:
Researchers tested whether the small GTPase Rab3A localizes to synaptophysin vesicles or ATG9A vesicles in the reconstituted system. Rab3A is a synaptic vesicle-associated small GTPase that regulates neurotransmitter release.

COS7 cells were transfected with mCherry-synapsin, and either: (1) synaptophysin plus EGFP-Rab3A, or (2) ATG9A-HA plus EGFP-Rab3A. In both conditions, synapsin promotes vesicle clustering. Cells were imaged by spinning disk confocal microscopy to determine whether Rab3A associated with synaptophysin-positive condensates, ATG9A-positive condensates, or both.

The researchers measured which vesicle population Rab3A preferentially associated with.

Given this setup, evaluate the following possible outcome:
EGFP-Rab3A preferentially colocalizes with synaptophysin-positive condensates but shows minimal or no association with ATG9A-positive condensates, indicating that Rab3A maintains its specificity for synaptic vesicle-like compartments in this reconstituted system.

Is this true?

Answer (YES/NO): YES